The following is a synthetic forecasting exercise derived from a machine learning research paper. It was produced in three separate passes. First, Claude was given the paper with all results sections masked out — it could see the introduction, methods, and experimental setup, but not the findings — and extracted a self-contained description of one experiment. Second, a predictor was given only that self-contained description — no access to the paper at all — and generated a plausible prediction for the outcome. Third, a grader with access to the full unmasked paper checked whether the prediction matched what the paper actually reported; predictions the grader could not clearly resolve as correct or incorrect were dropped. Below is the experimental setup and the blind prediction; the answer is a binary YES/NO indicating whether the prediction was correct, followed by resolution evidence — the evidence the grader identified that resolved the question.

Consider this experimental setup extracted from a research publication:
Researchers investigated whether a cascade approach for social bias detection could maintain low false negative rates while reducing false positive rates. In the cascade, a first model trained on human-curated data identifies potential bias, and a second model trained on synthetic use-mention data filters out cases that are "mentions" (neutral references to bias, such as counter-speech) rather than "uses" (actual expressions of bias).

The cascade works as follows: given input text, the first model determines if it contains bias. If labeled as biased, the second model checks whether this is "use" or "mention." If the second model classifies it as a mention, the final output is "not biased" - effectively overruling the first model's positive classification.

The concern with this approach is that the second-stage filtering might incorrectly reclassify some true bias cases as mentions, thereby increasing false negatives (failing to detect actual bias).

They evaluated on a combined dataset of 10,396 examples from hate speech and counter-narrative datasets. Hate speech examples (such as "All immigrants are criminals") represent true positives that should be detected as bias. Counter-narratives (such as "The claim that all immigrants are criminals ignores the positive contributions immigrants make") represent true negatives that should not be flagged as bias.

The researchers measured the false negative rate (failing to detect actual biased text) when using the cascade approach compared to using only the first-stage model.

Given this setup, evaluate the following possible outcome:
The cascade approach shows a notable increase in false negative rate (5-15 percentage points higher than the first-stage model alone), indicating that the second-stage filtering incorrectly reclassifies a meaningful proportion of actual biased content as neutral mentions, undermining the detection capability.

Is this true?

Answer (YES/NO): NO